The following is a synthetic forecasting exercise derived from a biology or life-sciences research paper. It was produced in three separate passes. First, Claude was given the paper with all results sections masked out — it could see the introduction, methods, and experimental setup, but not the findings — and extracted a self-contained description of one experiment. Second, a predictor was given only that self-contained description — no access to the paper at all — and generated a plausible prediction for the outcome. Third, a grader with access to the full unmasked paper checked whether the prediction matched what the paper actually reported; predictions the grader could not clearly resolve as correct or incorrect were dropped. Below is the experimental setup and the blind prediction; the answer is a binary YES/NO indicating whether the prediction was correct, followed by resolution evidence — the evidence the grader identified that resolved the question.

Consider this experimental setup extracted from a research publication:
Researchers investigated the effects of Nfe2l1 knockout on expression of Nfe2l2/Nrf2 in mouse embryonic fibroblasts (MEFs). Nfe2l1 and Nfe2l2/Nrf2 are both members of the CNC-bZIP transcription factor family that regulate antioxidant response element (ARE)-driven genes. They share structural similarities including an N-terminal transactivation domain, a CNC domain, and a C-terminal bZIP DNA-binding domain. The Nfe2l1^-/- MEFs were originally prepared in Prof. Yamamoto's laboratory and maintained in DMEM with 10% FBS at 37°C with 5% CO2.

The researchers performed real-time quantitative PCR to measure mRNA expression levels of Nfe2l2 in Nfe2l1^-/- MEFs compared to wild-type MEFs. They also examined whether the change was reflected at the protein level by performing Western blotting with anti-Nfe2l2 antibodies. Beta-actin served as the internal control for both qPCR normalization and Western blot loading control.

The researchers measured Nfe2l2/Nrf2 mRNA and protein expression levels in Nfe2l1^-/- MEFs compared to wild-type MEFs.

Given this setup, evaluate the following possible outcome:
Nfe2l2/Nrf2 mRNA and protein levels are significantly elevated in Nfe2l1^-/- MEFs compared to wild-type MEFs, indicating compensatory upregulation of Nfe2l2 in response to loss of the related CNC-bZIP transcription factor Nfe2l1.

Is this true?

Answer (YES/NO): NO